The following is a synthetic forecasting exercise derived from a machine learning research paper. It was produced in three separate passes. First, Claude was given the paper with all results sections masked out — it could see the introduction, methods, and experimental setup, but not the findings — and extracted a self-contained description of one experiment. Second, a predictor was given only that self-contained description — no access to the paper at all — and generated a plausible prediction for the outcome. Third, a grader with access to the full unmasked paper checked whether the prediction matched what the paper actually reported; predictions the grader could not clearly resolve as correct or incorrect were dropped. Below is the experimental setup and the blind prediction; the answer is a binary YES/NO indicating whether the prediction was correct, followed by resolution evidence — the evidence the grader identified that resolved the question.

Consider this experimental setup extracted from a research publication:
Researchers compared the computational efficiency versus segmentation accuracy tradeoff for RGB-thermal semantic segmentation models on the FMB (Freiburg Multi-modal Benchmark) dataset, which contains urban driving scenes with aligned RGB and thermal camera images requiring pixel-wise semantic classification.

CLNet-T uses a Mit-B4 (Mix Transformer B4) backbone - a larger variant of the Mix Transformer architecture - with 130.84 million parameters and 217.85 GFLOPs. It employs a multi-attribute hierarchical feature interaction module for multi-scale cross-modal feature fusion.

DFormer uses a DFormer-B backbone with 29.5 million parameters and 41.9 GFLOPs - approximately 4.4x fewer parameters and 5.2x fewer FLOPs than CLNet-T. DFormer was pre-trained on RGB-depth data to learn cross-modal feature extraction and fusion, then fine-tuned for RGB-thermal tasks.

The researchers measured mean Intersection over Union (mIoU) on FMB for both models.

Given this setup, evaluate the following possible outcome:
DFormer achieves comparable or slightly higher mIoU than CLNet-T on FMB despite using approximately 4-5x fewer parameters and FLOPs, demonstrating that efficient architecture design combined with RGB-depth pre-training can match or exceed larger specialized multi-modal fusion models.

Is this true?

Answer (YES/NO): YES